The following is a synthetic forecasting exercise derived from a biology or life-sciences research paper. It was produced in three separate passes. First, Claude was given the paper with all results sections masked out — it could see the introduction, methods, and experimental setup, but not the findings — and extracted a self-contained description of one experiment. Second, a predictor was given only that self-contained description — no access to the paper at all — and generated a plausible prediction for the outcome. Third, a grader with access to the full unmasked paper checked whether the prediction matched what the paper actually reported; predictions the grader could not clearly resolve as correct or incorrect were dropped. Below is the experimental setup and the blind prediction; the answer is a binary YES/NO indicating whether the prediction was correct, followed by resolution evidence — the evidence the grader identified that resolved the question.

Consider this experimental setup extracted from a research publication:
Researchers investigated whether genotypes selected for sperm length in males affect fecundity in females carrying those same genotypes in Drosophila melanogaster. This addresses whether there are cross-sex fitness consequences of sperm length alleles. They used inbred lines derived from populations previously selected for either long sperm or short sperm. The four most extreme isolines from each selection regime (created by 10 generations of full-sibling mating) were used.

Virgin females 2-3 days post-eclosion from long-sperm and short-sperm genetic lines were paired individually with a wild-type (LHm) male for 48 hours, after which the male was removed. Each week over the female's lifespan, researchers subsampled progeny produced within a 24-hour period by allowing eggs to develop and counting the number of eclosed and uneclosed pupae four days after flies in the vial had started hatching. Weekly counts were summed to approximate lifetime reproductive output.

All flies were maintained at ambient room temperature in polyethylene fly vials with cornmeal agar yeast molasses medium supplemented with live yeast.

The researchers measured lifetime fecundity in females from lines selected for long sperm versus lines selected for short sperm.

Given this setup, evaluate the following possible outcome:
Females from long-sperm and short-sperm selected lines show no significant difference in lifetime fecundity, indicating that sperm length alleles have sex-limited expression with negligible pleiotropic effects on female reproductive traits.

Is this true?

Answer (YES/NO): NO